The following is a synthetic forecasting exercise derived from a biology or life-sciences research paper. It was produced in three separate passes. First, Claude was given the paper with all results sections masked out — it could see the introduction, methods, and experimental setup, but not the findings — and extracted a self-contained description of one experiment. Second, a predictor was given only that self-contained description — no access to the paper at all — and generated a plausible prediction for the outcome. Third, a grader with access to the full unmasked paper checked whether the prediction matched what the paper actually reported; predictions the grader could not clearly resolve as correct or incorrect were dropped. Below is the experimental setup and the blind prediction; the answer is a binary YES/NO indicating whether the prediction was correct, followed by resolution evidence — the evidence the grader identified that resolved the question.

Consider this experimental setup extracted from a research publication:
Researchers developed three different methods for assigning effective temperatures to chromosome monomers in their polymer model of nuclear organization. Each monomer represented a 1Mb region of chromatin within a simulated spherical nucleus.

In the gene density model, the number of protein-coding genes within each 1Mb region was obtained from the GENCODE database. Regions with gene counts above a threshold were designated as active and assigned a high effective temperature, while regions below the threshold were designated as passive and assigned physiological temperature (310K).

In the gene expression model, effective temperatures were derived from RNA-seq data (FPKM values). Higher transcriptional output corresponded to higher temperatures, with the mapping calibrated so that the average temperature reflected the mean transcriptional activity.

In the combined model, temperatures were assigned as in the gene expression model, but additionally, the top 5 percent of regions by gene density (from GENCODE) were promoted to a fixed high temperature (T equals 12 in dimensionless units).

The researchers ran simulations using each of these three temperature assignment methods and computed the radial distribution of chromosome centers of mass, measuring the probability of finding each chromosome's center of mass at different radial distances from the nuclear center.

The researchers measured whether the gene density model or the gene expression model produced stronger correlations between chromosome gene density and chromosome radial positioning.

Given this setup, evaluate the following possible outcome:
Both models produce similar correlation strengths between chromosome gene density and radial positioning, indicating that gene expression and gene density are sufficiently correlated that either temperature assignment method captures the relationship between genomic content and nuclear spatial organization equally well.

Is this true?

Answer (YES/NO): NO